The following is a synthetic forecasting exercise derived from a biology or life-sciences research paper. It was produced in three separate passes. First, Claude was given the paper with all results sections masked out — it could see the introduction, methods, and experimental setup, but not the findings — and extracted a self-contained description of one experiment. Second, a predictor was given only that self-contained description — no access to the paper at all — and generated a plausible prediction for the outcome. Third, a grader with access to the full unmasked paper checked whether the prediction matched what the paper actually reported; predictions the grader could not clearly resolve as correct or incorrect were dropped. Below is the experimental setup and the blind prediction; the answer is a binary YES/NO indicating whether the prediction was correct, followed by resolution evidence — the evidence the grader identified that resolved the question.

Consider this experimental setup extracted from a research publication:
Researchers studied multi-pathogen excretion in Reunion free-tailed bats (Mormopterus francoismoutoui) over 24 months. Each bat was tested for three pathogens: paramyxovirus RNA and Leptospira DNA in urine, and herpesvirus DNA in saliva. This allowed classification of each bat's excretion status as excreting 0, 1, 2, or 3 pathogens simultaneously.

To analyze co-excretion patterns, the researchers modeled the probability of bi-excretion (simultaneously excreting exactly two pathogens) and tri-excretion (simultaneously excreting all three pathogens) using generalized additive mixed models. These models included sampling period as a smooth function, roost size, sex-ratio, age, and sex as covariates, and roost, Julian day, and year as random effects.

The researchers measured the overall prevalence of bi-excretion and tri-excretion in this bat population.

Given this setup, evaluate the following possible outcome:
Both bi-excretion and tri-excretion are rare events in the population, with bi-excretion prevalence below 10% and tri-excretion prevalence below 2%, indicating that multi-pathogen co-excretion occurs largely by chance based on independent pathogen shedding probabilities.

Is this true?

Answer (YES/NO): NO